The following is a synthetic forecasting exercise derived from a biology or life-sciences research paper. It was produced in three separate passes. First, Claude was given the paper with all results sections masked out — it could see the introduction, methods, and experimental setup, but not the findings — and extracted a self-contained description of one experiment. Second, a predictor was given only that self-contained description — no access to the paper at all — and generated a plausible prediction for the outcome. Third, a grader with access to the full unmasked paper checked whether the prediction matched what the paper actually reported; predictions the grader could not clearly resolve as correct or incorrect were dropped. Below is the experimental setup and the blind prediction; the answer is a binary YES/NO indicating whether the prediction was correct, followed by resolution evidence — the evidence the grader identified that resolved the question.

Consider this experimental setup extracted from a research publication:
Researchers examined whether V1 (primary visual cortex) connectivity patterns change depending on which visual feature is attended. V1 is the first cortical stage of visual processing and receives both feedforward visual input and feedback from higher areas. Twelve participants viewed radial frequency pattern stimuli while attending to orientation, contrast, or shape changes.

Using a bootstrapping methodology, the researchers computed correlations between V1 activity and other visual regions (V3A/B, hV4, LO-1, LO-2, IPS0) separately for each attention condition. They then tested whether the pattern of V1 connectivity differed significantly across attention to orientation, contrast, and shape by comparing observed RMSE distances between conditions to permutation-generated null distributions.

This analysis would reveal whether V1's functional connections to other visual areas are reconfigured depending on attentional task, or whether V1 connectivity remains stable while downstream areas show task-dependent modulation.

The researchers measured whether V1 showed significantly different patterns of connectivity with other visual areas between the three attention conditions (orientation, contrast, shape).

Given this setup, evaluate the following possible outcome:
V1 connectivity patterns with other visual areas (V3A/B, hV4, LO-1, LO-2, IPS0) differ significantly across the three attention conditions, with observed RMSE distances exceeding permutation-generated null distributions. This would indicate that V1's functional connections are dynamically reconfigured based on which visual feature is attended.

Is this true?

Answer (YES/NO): NO